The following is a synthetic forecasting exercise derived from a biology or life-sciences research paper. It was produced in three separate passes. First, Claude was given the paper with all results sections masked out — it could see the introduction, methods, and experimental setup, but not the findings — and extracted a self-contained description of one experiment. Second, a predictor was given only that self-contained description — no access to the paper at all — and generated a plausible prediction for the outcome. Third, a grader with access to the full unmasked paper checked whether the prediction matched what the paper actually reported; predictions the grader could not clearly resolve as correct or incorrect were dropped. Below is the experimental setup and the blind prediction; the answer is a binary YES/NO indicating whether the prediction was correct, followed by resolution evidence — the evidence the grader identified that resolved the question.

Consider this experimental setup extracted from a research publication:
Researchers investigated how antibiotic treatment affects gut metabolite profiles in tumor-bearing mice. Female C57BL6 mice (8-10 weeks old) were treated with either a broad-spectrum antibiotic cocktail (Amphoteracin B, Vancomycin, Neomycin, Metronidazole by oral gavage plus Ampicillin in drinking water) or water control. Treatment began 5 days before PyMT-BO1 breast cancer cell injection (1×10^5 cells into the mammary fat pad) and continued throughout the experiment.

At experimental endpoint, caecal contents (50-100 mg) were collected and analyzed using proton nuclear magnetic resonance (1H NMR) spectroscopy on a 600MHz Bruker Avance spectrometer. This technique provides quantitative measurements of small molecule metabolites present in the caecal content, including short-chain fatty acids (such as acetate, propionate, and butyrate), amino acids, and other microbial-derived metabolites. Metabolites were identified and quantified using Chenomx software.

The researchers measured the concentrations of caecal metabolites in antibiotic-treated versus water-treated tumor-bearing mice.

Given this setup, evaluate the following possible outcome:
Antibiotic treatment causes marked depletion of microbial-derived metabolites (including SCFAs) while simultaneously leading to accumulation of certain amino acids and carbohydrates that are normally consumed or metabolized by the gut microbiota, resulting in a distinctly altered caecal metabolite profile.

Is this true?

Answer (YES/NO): YES